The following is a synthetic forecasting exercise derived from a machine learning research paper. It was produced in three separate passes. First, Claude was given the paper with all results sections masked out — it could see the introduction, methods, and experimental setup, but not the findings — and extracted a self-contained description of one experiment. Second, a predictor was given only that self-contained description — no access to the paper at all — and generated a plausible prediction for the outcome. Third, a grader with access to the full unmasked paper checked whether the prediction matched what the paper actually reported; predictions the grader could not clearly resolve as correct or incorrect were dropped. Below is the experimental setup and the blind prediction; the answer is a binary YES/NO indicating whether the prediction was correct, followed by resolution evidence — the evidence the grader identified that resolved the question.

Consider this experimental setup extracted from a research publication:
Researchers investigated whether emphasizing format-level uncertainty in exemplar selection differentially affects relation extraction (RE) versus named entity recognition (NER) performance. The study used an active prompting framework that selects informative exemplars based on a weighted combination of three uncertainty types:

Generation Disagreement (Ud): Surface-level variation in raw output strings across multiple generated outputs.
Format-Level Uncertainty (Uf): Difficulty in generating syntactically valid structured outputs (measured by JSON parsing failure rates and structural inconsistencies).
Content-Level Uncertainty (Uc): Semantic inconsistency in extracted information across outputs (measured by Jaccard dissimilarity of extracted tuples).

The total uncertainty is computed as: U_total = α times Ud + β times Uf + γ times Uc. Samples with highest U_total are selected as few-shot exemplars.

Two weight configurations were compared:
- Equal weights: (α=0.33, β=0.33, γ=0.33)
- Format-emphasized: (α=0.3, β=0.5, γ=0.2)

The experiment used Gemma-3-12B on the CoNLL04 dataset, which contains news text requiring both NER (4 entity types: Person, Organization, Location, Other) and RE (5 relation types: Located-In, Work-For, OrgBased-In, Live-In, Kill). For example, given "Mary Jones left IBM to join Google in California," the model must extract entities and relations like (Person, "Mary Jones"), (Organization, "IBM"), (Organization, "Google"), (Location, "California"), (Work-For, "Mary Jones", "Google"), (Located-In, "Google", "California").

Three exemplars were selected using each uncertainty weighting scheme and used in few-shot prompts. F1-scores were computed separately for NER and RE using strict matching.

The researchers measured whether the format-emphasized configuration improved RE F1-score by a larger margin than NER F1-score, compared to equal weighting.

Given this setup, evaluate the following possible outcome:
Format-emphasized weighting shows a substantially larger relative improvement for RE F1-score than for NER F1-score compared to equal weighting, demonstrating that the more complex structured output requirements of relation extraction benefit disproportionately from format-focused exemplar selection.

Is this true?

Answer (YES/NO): YES